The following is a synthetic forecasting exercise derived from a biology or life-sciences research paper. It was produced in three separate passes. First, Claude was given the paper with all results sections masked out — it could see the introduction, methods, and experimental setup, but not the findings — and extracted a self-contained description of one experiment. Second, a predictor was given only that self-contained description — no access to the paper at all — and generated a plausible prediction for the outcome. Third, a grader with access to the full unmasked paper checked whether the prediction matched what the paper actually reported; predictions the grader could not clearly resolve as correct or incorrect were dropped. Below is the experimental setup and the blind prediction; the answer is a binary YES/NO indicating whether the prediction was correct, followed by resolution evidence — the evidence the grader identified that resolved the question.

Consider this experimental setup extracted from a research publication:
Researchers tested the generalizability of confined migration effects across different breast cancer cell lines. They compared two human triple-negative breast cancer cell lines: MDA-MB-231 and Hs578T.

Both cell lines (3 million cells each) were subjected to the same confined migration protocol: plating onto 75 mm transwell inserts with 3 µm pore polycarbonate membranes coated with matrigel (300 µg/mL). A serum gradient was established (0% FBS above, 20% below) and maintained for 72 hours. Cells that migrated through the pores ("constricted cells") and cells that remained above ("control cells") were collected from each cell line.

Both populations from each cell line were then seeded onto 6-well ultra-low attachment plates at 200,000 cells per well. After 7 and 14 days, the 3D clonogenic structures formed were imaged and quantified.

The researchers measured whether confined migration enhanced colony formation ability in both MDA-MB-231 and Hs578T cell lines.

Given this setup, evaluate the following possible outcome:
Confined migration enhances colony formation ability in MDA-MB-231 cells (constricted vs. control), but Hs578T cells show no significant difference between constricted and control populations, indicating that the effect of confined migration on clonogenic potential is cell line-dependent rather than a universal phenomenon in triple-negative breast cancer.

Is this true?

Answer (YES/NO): NO